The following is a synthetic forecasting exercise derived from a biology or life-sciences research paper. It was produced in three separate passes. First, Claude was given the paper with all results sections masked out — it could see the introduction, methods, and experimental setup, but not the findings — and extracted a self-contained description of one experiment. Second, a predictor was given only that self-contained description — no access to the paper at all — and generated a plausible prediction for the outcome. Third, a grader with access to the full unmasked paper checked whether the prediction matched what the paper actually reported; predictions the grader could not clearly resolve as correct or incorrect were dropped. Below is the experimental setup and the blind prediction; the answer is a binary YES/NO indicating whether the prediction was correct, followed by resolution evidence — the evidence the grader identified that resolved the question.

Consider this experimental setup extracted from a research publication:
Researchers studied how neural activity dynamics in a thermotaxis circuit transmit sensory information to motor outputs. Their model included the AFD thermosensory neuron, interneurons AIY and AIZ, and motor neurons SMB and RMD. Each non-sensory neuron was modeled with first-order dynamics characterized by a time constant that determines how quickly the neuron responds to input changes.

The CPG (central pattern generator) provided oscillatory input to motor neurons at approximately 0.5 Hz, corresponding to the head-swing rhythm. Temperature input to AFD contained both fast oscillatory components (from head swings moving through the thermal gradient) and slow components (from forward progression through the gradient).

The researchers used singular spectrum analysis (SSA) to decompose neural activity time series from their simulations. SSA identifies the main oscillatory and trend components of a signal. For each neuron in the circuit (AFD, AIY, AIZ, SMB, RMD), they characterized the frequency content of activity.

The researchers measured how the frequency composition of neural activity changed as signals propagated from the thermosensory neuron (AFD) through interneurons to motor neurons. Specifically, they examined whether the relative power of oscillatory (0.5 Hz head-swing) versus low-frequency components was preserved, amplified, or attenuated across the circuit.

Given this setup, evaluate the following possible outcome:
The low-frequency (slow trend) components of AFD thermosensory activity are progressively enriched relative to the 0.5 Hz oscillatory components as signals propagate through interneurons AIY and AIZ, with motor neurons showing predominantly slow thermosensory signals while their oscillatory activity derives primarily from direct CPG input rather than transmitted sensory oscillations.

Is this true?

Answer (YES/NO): YES